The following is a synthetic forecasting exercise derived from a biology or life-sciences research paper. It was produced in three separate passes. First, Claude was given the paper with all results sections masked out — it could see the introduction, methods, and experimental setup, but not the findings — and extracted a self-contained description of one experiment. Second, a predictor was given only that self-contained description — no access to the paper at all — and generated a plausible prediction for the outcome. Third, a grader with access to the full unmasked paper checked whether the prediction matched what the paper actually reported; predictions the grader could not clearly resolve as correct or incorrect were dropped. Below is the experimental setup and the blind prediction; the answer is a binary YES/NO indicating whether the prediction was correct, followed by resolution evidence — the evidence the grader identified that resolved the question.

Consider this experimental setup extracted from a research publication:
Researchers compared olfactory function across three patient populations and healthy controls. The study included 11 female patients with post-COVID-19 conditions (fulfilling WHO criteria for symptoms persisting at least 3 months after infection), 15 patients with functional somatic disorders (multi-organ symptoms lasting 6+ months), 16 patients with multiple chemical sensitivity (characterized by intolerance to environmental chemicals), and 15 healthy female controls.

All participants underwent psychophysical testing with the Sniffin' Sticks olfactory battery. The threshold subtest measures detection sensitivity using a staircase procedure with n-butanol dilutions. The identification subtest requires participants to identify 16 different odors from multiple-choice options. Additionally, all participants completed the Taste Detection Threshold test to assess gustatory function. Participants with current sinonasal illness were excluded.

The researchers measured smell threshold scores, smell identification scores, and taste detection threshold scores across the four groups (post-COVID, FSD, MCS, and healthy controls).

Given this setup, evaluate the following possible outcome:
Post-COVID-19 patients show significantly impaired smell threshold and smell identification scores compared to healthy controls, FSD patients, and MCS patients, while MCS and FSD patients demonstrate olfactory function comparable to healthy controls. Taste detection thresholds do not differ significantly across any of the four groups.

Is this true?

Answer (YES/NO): NO